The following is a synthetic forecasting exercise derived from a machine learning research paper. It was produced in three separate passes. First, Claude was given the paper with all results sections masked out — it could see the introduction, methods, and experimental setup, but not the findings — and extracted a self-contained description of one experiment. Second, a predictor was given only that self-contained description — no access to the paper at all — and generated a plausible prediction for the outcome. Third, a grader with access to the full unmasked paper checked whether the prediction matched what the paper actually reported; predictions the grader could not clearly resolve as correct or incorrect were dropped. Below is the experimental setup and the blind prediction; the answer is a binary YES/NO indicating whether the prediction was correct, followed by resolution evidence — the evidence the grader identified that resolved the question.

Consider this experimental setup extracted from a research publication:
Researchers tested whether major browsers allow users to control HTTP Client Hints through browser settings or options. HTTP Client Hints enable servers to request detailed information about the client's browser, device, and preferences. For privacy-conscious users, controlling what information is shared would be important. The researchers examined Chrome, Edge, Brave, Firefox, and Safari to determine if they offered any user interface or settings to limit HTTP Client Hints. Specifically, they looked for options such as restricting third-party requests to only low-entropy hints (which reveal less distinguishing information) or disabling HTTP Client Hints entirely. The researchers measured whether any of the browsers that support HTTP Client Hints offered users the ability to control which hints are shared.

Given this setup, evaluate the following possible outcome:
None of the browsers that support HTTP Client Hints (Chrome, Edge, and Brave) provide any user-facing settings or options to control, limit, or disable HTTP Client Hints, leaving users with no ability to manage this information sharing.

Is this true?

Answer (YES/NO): YES